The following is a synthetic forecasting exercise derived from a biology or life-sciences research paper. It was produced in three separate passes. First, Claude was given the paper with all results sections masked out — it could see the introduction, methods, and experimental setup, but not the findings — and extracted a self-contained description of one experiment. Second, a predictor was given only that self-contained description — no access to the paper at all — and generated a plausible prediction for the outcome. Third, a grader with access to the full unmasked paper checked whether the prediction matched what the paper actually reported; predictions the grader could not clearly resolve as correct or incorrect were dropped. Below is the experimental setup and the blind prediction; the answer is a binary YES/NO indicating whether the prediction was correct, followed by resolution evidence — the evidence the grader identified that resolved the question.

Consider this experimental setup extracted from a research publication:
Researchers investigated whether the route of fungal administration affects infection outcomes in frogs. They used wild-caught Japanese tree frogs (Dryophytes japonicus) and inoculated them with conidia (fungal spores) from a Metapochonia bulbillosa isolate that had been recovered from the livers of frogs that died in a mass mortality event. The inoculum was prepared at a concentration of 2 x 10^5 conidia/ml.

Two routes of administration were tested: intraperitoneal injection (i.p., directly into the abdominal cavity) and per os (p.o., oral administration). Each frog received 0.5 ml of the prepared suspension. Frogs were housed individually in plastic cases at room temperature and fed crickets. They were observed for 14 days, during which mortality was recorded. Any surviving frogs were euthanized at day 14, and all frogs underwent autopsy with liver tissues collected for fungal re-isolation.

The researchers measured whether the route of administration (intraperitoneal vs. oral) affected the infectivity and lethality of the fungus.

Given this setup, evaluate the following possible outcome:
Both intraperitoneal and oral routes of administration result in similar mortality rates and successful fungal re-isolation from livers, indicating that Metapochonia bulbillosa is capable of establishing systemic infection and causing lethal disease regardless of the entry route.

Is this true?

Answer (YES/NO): NO